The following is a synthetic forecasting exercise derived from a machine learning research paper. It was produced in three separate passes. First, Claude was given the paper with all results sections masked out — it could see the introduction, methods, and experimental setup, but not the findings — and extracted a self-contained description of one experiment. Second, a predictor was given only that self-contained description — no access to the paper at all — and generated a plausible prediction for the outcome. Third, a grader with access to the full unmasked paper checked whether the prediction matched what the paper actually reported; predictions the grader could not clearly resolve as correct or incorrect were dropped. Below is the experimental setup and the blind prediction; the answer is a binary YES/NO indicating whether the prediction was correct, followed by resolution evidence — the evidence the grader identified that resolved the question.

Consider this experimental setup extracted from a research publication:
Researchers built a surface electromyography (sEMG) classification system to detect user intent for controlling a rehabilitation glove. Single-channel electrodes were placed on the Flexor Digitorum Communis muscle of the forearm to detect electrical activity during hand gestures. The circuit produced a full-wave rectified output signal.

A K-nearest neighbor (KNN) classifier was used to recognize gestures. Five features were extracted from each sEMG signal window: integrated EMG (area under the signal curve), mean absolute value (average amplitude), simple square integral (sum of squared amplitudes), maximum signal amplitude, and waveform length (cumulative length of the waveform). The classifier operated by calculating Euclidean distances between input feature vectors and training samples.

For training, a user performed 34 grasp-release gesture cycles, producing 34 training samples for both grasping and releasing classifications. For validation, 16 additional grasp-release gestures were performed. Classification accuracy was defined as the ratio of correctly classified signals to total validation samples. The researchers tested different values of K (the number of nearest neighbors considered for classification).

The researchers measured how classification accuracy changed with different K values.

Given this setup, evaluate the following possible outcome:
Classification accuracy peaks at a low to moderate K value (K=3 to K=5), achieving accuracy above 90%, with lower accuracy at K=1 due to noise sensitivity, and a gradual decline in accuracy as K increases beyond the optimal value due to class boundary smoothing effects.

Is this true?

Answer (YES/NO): NO